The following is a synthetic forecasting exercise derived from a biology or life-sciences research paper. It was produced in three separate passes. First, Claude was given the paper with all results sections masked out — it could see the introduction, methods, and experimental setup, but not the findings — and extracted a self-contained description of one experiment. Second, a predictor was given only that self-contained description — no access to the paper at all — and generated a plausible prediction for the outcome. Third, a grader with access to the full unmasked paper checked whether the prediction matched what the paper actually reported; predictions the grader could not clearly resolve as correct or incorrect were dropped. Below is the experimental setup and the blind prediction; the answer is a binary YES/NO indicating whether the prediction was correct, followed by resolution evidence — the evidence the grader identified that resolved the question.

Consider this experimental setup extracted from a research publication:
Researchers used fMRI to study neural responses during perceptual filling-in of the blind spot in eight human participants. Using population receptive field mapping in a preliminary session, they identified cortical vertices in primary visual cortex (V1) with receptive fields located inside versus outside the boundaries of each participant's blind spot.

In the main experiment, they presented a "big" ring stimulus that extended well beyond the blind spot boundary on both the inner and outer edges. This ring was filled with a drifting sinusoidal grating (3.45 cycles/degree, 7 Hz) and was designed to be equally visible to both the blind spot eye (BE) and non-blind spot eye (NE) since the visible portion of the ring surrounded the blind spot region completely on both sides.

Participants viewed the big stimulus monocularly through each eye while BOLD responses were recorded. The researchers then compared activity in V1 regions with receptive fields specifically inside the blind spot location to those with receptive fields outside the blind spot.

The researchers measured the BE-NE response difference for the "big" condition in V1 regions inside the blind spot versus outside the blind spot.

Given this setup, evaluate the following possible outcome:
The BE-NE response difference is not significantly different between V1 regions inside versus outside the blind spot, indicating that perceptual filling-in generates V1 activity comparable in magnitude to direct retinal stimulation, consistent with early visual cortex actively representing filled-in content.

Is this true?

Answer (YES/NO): NO